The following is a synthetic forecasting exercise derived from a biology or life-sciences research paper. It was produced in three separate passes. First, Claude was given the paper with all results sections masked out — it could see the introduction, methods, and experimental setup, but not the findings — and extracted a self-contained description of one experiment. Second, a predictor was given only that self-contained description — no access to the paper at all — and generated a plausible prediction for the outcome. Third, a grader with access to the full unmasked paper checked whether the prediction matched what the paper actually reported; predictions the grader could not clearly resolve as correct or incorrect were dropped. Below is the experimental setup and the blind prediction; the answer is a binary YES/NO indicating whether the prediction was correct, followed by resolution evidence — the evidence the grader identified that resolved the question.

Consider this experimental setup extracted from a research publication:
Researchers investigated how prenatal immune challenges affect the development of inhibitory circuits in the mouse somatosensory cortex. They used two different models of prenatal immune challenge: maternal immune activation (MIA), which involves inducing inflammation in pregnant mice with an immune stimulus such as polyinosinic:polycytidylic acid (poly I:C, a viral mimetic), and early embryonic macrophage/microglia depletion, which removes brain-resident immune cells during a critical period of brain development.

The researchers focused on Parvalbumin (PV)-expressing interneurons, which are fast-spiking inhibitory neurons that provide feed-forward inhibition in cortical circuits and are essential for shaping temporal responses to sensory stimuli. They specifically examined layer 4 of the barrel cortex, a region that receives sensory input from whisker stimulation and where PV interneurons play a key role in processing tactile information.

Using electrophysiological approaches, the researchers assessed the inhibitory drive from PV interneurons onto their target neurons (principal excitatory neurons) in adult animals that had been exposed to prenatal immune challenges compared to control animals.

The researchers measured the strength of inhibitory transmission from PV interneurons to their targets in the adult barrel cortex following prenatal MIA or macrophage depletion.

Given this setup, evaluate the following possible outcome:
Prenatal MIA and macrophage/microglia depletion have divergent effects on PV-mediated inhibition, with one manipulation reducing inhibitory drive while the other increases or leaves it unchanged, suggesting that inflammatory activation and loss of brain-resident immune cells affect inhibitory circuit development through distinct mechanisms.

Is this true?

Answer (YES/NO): NO